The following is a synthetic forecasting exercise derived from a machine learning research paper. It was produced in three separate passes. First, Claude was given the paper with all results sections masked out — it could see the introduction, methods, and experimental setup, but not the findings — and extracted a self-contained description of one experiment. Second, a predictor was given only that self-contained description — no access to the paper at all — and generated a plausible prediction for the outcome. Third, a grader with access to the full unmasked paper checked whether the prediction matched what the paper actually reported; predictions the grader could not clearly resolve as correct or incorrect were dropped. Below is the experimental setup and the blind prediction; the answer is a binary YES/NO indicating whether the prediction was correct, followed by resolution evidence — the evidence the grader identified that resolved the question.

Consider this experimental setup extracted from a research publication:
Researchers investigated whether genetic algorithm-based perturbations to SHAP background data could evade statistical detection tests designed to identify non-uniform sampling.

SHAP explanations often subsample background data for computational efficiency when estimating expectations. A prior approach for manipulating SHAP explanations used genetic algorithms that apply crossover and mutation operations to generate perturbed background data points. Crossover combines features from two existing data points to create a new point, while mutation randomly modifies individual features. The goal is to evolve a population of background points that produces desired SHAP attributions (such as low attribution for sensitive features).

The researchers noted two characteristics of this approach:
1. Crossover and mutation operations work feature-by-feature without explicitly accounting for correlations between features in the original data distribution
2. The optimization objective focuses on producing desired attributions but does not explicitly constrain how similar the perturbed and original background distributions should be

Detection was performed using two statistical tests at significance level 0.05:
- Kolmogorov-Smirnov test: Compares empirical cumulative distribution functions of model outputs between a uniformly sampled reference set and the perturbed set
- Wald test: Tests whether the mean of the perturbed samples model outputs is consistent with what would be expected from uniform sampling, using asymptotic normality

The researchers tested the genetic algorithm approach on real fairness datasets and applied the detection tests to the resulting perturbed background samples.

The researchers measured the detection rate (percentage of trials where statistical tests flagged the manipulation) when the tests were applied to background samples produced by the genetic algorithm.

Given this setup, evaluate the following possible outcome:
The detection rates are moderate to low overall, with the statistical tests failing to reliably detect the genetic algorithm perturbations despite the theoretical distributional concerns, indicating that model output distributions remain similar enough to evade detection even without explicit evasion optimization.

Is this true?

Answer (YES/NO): NO